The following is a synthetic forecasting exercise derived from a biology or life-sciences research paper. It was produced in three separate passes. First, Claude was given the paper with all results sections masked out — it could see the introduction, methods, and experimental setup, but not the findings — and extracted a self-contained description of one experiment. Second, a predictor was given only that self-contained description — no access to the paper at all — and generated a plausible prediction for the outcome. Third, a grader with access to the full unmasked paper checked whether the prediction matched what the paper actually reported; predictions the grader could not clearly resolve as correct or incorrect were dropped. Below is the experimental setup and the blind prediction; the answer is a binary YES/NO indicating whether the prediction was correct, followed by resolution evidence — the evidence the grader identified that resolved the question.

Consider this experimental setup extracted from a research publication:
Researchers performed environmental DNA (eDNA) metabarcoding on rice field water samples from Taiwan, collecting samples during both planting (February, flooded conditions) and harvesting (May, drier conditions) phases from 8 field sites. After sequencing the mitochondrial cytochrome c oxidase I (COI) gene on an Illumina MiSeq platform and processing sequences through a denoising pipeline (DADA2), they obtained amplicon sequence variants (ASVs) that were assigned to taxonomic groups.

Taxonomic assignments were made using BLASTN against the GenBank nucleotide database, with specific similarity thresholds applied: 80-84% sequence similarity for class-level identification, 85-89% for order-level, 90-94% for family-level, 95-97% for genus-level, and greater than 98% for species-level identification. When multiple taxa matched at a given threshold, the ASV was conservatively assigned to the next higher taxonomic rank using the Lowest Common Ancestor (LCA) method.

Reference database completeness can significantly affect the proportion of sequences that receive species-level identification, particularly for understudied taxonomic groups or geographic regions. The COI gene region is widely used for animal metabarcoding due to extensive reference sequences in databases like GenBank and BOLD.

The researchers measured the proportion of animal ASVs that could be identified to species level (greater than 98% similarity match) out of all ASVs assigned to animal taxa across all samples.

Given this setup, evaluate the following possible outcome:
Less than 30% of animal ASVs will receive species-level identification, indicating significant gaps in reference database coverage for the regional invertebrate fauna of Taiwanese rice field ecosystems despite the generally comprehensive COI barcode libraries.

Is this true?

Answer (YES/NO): NO